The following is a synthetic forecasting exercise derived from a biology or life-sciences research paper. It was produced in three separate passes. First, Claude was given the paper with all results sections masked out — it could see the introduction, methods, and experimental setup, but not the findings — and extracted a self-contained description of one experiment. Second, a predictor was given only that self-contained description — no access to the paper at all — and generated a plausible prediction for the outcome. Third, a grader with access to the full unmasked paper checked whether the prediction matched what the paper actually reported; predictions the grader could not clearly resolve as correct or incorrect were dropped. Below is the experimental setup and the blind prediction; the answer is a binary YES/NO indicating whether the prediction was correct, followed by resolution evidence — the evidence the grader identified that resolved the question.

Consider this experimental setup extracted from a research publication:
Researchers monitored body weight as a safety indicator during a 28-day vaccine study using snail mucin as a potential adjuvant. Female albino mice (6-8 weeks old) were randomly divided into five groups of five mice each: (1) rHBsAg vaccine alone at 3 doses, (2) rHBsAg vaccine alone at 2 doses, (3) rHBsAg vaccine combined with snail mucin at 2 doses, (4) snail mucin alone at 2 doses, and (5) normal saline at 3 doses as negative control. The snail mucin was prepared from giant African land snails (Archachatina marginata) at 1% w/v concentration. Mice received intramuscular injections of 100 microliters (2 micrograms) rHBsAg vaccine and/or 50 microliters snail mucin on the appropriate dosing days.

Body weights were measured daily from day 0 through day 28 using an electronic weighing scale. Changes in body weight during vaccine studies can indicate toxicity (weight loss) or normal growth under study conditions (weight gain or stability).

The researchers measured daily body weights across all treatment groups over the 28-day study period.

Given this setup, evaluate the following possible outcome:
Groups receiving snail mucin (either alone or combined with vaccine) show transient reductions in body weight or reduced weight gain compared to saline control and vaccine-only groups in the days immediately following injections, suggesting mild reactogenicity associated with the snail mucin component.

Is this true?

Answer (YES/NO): NO